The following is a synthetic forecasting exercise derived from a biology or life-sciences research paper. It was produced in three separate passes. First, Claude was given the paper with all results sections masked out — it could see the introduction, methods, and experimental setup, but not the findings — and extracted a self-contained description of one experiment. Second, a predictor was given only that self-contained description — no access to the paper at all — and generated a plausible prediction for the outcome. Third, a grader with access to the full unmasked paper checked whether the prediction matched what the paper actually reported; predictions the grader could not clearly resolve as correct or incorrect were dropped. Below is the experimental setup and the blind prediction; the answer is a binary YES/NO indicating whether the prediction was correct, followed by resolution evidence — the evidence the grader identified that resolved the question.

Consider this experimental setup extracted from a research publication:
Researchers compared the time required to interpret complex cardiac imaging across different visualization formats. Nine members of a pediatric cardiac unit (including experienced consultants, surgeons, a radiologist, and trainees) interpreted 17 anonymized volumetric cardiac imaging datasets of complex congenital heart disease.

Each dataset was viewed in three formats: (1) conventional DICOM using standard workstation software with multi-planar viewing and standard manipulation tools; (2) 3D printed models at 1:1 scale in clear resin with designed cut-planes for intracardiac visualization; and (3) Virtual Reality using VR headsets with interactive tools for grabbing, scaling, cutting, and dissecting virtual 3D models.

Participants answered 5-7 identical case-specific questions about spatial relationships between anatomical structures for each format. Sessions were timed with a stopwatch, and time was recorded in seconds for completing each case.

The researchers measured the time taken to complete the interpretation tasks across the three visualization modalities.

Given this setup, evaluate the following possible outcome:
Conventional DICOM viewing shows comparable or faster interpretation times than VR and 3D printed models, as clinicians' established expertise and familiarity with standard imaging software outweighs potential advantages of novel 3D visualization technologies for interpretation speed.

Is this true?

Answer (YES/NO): NO